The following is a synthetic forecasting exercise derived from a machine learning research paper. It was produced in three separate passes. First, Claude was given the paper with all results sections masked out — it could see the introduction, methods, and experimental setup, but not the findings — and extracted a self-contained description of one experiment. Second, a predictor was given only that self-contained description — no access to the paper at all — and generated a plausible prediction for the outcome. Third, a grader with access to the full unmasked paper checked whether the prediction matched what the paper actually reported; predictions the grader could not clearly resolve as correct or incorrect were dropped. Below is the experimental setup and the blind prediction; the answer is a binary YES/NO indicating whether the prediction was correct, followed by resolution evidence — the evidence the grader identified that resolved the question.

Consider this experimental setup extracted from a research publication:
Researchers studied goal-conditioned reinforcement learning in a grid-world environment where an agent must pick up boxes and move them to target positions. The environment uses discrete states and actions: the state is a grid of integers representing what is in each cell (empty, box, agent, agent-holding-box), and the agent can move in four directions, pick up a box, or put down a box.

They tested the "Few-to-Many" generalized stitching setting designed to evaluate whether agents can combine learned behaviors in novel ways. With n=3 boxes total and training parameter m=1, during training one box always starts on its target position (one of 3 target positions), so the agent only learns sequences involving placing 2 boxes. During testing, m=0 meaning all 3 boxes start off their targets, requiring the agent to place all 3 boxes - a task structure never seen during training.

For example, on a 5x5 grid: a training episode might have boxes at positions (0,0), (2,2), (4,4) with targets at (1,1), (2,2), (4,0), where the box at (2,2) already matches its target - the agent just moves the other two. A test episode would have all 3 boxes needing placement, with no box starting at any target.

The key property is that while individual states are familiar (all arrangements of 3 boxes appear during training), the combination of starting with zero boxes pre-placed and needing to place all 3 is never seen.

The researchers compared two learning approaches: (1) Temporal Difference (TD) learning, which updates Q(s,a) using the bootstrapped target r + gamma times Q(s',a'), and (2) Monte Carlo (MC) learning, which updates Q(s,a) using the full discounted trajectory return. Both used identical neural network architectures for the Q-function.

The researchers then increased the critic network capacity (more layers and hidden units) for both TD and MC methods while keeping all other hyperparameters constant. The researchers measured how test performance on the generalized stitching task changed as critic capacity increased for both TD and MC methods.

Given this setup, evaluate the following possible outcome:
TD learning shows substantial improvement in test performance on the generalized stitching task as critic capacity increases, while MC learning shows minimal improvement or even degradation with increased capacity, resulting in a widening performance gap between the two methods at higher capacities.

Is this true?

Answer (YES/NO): NO